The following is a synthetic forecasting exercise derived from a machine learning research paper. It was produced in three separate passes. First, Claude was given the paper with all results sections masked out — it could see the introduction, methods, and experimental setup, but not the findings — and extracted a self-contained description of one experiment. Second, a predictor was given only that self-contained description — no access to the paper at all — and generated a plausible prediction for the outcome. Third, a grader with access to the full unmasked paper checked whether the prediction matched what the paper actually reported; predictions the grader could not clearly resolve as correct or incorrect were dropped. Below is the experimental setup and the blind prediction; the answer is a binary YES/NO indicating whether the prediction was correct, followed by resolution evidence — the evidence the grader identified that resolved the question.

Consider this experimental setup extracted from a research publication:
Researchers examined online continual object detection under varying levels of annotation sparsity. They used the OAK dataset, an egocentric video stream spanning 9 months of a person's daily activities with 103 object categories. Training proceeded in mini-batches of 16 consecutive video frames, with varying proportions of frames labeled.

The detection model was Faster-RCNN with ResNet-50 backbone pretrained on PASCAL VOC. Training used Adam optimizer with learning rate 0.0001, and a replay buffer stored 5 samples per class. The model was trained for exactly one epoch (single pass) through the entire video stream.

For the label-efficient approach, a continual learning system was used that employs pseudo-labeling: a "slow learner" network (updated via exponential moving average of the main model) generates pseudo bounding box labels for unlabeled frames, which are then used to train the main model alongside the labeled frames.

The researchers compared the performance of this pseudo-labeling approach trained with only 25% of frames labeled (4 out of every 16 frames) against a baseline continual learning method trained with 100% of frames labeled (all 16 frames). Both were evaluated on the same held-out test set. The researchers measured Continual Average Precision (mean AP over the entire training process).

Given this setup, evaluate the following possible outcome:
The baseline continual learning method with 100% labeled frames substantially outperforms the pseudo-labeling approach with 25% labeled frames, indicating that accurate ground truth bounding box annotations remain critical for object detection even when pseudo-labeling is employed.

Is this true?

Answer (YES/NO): NO